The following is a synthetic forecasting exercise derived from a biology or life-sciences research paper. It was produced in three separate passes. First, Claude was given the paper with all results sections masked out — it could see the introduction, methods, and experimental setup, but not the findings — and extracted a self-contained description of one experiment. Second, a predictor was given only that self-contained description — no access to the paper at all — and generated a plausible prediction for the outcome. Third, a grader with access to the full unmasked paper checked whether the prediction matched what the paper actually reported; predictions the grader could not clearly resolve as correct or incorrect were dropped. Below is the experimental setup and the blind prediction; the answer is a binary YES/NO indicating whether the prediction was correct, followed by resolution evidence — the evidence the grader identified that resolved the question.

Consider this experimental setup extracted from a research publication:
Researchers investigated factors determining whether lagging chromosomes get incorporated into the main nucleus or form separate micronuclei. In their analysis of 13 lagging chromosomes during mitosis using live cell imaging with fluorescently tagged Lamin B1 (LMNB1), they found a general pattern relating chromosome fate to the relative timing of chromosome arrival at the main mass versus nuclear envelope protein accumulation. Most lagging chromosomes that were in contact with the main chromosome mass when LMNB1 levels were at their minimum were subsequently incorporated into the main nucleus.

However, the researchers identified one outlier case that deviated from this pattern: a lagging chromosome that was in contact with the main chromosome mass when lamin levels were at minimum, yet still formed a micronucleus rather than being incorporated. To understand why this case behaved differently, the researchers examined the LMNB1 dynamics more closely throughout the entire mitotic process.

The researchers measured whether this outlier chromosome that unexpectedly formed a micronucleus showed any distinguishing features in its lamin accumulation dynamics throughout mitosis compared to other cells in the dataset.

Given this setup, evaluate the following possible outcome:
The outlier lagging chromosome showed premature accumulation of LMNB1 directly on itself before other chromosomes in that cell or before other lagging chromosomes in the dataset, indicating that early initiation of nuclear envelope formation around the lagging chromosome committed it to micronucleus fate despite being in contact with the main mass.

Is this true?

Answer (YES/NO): YES